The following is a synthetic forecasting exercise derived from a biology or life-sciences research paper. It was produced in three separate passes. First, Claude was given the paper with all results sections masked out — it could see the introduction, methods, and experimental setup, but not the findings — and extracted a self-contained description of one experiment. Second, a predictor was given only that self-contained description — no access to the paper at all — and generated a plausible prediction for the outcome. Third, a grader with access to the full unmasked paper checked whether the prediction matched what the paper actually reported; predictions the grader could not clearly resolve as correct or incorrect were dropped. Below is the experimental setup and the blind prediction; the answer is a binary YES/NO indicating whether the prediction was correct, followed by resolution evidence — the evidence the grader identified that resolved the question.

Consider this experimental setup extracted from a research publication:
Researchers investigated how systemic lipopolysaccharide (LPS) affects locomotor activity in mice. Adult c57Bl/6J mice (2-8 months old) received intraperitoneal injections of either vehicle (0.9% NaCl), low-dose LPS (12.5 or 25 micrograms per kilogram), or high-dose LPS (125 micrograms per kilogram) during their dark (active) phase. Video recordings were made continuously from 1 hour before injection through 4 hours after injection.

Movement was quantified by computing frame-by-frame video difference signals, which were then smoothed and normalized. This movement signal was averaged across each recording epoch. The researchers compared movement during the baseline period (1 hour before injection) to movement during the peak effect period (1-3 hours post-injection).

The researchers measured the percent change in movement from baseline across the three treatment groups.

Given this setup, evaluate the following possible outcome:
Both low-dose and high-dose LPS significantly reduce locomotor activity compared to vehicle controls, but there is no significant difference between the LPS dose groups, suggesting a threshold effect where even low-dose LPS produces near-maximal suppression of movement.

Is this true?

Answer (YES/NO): YES